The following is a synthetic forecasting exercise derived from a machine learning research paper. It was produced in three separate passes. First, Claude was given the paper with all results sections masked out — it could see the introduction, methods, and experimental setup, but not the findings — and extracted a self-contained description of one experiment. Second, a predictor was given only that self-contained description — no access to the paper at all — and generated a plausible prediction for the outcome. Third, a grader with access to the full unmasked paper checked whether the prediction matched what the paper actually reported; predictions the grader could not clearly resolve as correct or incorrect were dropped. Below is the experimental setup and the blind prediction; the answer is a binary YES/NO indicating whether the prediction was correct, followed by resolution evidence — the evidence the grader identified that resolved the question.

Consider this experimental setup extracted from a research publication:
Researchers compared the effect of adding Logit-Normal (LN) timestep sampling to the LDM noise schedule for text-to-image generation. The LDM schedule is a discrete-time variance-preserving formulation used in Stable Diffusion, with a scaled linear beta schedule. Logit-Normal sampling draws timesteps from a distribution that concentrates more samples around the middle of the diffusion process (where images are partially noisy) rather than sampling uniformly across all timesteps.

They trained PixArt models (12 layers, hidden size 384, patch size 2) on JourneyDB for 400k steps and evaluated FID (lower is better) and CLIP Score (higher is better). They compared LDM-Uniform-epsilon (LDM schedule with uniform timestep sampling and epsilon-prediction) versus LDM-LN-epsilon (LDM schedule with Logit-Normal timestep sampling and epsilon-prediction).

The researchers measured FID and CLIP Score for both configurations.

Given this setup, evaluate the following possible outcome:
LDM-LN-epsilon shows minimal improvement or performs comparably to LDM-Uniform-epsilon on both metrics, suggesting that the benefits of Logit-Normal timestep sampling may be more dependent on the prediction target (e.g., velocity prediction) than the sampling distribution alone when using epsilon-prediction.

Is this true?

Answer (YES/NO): YES